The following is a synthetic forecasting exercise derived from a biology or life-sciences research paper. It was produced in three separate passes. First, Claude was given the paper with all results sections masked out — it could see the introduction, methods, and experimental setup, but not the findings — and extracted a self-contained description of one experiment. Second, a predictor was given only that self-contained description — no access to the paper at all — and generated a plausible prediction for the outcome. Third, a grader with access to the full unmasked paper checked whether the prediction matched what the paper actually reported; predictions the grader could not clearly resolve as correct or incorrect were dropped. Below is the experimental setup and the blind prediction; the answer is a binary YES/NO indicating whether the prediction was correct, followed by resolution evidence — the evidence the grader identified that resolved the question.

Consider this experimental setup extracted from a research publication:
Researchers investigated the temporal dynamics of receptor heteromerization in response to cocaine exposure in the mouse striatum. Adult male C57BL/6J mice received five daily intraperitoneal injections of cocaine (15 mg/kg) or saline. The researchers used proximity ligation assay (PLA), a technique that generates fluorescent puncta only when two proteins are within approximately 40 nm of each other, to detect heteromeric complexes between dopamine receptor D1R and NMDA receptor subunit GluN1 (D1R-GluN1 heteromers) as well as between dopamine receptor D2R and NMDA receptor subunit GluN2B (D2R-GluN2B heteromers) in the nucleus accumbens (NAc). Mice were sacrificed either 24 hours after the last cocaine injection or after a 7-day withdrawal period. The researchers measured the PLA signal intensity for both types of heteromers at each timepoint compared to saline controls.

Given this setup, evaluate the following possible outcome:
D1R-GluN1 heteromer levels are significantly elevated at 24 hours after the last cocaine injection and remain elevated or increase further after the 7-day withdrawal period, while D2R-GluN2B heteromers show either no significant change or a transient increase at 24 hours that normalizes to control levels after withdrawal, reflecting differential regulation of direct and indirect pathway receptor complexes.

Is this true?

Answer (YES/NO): NO